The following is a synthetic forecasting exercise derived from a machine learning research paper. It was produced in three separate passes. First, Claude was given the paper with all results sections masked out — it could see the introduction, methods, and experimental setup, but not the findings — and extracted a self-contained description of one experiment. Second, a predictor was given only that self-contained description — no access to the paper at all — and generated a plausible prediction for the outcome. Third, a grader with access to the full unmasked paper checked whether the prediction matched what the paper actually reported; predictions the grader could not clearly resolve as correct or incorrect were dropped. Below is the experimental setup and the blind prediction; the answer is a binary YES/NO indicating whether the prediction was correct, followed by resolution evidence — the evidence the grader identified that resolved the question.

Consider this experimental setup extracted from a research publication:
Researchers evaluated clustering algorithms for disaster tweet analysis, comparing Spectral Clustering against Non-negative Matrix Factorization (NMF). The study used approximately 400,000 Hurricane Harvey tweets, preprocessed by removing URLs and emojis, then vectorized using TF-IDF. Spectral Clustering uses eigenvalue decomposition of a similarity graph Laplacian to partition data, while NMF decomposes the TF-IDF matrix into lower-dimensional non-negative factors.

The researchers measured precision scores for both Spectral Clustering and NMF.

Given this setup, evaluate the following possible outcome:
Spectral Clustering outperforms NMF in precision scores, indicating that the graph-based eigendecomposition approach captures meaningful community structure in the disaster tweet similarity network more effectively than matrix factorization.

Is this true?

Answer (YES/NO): YES